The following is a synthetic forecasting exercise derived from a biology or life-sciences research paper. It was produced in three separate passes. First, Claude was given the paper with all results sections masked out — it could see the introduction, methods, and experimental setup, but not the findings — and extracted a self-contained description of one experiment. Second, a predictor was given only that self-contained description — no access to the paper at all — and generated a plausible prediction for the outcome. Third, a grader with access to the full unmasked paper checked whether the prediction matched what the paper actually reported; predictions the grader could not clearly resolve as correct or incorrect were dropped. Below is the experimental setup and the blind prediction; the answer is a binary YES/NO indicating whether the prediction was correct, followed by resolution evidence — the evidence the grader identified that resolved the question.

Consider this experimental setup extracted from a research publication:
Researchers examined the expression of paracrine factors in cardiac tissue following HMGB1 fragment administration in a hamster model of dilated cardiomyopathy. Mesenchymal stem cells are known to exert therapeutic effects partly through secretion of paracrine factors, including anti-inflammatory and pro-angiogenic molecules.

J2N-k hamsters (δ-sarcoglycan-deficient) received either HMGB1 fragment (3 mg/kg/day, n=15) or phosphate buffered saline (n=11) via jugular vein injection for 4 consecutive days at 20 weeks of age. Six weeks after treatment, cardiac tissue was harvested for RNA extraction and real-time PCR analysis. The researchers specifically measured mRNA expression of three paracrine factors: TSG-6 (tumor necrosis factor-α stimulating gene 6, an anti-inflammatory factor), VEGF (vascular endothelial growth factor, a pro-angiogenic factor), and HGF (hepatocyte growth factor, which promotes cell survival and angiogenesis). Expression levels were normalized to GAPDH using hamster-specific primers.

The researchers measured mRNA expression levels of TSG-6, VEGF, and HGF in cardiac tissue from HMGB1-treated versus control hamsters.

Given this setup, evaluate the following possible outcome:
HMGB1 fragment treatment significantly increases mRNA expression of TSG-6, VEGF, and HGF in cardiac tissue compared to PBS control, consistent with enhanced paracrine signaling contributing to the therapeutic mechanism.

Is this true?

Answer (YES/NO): YES